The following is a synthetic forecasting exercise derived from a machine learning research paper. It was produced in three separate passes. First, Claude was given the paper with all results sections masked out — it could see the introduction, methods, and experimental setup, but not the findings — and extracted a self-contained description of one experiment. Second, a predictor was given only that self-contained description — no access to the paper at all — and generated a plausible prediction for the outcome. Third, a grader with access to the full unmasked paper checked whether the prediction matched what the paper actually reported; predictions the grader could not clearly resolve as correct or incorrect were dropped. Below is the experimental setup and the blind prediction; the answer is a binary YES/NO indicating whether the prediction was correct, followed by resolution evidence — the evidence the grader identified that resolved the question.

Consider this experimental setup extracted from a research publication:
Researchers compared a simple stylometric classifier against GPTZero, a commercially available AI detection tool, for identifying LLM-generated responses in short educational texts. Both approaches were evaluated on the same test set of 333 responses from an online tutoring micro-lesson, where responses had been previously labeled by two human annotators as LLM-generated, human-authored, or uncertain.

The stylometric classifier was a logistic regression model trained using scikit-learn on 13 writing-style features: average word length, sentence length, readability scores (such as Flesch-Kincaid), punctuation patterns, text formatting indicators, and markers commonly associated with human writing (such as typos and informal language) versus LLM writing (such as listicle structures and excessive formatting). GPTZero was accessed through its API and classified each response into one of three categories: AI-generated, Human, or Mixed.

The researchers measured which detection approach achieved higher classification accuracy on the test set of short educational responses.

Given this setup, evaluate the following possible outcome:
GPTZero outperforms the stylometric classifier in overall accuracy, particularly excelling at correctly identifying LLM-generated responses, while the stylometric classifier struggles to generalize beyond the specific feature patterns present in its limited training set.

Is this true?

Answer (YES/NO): NO